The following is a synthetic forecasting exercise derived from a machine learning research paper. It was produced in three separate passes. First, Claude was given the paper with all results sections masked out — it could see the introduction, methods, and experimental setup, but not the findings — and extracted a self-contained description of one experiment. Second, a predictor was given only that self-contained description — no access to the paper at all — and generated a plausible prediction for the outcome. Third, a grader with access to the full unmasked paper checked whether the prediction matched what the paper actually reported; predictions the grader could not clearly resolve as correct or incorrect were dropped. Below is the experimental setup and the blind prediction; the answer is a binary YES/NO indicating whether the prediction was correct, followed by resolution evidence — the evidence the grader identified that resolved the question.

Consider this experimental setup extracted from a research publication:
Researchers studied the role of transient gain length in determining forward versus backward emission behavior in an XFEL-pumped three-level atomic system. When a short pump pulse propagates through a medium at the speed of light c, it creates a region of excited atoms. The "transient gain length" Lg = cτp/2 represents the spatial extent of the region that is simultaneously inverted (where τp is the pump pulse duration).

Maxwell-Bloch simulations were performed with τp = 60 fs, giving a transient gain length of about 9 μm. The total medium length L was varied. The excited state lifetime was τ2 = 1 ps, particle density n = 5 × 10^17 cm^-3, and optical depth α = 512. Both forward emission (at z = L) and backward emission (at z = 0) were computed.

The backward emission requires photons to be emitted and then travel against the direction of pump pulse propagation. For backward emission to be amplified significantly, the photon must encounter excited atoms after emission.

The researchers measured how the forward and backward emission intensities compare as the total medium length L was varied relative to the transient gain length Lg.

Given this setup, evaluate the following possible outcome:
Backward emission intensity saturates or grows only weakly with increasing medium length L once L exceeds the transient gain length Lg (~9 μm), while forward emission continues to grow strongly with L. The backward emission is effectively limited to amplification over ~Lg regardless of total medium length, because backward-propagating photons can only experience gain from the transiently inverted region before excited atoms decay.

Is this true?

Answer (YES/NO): YES